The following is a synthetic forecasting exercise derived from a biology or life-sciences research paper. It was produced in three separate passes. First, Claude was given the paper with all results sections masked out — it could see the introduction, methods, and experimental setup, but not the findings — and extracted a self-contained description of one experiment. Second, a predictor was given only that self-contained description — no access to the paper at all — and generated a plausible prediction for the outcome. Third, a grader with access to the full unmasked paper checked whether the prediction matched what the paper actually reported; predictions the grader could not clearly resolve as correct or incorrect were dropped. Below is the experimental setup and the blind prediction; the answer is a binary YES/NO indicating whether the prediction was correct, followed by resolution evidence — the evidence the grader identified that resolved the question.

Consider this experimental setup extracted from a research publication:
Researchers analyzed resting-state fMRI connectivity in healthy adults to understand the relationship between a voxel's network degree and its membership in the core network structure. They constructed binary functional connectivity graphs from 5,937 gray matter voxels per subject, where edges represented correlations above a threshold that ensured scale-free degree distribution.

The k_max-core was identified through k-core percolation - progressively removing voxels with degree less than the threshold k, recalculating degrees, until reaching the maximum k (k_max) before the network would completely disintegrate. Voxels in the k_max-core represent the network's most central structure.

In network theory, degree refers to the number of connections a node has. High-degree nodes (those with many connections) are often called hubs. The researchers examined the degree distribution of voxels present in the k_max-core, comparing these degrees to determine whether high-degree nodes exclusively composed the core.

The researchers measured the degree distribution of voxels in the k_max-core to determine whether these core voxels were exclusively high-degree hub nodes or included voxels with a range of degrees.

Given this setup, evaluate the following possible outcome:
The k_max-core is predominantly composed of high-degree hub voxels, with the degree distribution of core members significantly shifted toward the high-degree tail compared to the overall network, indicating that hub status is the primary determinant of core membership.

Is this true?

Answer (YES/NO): NO